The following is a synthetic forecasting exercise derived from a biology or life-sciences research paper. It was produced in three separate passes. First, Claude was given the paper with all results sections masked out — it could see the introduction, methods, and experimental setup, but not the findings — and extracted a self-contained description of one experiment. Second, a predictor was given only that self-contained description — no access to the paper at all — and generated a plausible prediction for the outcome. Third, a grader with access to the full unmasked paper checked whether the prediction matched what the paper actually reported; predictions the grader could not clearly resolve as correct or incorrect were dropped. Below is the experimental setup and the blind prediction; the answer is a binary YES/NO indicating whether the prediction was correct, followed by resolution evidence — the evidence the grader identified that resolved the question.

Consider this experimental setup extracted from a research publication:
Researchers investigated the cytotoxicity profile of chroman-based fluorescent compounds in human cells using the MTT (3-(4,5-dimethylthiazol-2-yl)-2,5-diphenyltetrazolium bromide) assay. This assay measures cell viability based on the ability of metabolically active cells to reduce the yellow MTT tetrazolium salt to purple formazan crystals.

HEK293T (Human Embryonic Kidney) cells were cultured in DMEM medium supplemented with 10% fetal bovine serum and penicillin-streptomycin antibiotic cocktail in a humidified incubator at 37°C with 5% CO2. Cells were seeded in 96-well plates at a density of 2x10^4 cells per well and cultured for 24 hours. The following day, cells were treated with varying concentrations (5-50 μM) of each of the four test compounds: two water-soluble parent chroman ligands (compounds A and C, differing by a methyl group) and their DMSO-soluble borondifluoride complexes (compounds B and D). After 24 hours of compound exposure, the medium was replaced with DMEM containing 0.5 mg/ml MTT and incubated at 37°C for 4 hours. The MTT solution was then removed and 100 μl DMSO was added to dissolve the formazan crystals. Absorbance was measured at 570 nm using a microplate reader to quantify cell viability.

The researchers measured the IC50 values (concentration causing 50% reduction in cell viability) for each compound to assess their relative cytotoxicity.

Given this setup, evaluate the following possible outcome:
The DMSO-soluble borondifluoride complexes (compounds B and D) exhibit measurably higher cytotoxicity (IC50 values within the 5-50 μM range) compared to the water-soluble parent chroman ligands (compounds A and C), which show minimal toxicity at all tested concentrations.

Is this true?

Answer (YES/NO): NO